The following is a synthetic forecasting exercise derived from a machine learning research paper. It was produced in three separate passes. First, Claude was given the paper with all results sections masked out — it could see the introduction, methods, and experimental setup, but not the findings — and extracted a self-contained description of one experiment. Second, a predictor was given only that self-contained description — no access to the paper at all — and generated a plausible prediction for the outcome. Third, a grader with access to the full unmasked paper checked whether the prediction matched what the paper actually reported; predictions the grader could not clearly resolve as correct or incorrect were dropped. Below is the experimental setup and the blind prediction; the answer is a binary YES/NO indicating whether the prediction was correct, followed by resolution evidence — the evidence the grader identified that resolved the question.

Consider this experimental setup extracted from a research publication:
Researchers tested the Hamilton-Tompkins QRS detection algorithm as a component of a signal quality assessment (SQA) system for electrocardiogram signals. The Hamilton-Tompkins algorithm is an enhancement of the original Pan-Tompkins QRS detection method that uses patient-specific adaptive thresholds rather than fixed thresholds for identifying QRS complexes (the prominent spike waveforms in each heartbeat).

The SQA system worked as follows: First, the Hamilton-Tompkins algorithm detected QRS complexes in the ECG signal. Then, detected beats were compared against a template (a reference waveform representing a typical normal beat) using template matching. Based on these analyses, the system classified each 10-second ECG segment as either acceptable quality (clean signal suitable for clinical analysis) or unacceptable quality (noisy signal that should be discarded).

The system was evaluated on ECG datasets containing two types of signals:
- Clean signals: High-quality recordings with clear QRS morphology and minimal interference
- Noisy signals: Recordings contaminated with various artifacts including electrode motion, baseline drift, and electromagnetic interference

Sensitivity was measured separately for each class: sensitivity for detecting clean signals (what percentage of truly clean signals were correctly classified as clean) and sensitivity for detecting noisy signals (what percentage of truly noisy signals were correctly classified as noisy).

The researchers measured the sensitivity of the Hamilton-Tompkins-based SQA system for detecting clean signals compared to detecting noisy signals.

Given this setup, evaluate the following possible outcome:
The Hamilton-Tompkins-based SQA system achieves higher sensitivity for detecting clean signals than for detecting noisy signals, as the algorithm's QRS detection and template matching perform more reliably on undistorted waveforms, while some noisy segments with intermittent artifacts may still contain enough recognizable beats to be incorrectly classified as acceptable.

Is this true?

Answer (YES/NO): YES